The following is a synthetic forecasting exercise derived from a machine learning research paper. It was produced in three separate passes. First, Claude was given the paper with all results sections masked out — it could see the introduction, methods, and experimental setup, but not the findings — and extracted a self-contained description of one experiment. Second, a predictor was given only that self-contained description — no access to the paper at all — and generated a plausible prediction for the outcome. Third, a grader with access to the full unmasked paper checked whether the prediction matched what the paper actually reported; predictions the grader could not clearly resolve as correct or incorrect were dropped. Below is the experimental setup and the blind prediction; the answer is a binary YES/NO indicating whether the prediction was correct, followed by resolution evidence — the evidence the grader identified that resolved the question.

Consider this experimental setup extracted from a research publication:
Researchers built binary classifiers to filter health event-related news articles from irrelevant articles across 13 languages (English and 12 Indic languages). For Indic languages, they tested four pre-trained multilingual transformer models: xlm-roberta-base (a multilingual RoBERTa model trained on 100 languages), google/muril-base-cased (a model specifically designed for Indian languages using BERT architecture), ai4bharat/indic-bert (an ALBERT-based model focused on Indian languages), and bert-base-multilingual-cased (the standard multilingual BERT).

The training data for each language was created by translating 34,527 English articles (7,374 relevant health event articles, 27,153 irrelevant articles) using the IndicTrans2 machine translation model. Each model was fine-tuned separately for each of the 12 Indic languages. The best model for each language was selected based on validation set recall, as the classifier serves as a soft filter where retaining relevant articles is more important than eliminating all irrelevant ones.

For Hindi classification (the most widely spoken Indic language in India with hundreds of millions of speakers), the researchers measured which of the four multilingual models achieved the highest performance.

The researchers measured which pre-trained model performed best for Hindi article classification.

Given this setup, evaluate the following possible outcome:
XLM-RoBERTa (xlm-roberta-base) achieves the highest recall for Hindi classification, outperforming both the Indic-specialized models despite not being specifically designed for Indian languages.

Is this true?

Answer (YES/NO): NO